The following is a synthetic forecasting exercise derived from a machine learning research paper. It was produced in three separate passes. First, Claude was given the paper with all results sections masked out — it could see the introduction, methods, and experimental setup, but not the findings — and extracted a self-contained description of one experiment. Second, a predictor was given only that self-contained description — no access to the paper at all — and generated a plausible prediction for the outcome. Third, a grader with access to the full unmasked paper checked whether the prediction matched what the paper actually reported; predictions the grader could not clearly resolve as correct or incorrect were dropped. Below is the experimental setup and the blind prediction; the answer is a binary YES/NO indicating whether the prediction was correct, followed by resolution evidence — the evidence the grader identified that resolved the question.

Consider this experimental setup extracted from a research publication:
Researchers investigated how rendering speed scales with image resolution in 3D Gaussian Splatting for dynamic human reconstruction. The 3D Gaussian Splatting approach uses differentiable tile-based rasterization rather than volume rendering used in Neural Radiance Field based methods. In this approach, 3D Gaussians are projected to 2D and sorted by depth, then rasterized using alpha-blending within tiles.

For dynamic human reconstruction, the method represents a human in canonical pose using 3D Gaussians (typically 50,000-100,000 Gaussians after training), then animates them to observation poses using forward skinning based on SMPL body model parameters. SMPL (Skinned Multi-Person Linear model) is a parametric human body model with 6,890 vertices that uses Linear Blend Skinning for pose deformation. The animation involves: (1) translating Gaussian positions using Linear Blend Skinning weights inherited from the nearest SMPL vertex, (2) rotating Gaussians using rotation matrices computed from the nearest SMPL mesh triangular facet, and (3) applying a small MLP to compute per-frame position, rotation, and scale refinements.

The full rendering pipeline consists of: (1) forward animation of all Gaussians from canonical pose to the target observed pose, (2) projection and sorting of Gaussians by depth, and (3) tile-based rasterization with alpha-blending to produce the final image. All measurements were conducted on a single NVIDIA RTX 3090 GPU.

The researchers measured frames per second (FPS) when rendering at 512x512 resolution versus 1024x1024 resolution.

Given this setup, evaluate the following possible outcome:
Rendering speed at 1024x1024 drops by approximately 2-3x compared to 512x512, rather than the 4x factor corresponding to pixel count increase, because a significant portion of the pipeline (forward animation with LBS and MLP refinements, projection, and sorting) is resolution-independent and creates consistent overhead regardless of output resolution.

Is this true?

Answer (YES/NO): NO